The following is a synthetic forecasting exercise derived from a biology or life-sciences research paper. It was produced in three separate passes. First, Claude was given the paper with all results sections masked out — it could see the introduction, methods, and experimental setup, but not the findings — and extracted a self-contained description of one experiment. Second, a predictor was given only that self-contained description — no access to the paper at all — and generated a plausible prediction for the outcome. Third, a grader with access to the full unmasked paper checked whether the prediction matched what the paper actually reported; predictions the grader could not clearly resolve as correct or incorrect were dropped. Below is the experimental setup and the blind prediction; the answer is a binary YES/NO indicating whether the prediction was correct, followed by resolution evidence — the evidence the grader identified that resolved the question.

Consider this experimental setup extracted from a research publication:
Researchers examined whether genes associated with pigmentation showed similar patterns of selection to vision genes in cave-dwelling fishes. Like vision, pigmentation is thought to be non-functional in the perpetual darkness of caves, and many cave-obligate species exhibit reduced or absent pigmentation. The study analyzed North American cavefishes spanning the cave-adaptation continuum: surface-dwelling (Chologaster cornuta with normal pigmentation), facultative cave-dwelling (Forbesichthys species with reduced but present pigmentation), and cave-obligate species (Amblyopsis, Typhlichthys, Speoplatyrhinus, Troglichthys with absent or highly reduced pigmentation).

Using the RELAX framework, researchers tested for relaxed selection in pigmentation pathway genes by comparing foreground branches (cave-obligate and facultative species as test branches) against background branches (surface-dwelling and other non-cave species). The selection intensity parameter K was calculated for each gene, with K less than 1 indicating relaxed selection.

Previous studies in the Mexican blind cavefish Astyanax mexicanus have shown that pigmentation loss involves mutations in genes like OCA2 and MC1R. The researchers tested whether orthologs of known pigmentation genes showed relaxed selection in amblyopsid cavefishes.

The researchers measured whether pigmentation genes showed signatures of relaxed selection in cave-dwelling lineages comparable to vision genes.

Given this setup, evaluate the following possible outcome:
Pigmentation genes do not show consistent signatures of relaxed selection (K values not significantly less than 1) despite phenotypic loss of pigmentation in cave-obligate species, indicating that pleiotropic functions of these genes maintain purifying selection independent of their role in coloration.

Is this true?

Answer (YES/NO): NO